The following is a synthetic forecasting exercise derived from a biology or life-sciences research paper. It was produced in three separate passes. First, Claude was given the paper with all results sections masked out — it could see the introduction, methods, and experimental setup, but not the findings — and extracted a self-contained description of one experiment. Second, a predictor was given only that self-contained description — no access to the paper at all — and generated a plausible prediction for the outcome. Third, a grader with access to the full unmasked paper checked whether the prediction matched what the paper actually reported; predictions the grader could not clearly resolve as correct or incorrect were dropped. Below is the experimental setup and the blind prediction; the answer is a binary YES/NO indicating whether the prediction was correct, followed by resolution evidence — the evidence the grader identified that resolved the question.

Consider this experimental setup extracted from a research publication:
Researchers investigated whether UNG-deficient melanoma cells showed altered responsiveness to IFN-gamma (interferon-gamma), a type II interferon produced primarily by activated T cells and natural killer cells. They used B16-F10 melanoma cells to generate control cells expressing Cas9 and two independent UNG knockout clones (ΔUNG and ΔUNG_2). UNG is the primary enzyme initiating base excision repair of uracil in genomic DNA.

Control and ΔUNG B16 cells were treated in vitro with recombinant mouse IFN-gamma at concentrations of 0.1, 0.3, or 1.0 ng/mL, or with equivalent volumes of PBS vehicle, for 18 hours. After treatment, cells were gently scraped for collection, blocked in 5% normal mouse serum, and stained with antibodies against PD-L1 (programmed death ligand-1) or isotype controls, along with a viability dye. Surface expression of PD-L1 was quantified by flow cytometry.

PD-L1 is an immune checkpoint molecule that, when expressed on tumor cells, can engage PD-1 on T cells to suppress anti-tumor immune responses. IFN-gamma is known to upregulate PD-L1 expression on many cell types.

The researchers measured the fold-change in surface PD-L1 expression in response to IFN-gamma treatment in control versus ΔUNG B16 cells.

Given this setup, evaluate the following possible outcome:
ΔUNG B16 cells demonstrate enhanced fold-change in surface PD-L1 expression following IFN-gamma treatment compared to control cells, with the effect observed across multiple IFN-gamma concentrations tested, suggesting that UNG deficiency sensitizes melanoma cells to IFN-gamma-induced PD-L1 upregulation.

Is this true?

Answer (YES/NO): NO